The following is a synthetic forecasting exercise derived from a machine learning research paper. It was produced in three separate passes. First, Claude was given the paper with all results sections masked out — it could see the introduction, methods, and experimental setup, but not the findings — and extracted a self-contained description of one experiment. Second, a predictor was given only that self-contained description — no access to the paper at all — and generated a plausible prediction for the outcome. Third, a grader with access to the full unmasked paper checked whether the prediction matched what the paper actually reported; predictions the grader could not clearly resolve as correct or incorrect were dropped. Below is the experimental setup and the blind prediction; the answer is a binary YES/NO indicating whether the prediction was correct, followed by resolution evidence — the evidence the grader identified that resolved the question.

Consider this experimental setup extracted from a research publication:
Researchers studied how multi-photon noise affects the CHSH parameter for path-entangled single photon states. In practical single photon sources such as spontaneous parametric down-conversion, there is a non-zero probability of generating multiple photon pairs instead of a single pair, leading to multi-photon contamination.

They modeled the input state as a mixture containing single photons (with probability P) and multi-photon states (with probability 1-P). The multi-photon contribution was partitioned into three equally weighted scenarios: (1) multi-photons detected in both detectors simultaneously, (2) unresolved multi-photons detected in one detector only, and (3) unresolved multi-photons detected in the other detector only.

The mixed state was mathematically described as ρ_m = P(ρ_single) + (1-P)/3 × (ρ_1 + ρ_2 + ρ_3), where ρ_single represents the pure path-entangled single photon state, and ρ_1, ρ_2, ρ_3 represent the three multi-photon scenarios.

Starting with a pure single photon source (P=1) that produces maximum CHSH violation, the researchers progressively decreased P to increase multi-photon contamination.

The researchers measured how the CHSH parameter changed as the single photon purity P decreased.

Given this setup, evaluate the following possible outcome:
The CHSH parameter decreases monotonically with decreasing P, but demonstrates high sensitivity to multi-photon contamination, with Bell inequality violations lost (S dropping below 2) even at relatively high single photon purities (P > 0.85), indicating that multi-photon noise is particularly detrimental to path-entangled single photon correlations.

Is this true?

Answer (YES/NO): NO